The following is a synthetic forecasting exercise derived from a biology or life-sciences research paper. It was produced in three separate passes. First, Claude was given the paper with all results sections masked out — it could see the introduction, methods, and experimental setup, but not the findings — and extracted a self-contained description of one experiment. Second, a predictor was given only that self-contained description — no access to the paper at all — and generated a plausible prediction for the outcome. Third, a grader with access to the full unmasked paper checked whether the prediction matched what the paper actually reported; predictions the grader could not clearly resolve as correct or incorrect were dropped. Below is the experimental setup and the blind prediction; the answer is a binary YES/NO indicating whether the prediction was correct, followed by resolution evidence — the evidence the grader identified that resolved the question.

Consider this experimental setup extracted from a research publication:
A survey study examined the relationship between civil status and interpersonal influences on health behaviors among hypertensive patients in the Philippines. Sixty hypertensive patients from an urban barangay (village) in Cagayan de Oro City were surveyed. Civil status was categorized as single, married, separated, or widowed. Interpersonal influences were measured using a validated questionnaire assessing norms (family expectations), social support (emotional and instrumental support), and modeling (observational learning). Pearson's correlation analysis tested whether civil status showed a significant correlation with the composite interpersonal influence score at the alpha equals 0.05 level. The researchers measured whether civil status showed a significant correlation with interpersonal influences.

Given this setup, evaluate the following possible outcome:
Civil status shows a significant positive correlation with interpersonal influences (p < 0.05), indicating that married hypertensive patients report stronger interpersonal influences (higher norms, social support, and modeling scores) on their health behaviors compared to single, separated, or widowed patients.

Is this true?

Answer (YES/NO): NO